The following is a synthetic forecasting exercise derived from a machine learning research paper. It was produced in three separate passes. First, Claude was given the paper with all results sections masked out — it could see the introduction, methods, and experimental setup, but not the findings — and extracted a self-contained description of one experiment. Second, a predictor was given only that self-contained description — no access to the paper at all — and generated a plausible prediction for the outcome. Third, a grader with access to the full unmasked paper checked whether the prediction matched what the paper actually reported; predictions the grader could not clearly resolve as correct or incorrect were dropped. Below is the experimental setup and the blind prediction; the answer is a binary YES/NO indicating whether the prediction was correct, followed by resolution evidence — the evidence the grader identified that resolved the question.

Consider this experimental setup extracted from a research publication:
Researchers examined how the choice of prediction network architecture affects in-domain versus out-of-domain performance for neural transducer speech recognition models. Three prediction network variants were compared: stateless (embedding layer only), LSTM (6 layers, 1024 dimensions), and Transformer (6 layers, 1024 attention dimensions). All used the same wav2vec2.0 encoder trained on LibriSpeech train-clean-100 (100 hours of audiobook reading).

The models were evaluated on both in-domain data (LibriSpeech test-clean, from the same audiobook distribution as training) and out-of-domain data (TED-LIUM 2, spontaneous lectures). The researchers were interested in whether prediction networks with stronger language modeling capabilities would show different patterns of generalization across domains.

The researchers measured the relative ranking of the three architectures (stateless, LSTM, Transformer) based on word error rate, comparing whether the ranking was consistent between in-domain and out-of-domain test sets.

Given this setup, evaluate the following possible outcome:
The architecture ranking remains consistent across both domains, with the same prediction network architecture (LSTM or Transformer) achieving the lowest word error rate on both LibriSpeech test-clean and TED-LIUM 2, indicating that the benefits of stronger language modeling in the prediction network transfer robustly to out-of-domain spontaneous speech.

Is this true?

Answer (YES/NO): NO